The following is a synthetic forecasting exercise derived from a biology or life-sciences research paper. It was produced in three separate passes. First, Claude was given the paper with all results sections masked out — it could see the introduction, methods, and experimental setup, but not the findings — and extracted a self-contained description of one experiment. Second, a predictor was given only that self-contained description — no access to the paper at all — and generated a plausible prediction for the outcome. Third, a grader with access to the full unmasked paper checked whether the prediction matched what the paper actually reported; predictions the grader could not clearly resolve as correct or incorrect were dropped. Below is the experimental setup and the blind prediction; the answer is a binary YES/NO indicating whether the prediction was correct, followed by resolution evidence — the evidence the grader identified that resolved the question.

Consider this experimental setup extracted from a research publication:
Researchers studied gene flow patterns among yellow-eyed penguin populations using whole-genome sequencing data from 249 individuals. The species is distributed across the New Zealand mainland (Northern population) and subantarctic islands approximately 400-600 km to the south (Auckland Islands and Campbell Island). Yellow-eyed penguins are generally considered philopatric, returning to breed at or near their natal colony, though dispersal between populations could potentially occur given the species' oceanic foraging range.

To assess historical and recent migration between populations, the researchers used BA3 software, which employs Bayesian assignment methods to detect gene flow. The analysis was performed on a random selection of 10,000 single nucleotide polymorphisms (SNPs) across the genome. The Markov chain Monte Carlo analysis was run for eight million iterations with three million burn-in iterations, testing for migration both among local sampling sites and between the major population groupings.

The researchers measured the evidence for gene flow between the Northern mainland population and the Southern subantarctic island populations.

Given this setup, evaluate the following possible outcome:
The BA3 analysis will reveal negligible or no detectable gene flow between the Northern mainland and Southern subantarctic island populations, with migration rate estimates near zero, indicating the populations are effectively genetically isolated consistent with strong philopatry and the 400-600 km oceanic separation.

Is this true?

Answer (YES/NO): YES